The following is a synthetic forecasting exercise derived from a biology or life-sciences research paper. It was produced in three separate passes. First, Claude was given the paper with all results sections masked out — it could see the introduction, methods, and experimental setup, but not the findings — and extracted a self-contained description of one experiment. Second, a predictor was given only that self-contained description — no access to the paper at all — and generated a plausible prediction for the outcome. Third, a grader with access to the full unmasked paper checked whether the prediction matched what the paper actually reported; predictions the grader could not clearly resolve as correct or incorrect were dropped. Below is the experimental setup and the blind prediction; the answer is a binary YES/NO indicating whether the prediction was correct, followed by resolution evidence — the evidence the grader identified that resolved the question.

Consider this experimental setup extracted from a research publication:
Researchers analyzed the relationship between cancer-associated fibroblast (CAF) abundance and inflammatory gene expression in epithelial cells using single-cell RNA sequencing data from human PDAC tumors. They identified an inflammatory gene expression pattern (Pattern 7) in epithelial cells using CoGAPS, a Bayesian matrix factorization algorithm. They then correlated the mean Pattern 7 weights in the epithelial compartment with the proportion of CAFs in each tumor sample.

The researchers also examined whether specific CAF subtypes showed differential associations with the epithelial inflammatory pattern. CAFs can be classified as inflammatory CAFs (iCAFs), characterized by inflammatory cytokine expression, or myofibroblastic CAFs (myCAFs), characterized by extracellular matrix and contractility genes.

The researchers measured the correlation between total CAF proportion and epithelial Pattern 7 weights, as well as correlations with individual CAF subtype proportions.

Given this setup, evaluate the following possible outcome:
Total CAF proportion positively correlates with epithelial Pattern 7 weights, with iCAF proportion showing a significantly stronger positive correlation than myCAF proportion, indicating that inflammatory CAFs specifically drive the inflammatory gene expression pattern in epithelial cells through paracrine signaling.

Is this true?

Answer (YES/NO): NO